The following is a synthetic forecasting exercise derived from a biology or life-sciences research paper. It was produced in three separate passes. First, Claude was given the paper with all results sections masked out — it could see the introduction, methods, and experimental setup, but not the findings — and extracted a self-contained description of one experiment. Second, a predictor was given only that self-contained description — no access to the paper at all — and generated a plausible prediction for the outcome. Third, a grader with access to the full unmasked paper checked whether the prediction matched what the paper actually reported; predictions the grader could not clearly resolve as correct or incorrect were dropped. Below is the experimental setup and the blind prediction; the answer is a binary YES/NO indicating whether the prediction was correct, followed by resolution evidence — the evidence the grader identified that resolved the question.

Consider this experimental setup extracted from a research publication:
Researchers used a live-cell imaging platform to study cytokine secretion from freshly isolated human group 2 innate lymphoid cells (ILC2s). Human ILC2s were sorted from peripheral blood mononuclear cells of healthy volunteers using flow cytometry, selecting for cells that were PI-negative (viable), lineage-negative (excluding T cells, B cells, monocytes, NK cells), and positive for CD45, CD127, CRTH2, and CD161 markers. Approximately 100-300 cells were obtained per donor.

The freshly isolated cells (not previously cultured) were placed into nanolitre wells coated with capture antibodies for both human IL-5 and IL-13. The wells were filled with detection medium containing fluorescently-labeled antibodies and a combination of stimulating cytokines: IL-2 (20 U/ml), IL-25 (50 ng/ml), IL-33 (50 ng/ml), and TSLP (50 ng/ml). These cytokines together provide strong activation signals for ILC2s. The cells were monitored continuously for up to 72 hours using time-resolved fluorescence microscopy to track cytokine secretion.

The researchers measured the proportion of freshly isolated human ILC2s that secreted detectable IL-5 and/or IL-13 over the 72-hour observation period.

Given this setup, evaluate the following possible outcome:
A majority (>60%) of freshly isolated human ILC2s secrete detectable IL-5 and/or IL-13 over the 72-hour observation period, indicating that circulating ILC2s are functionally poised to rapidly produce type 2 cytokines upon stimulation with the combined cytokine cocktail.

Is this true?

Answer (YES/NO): NO